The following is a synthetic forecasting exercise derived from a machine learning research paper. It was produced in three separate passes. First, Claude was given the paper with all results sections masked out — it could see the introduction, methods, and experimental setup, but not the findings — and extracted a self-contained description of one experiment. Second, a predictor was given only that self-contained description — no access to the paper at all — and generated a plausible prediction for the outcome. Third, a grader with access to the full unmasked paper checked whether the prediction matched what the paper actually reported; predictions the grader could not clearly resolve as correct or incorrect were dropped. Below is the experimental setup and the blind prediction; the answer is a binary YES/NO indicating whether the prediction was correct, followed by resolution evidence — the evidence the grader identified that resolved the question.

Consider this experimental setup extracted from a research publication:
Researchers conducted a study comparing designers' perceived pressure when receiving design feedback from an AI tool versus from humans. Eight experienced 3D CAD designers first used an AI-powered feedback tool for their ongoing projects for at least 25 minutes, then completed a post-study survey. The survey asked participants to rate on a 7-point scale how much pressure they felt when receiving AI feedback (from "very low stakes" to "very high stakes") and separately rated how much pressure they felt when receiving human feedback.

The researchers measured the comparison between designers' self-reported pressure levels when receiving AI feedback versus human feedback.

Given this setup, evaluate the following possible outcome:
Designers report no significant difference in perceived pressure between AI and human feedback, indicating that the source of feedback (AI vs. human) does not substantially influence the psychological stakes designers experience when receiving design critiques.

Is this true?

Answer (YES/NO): NO